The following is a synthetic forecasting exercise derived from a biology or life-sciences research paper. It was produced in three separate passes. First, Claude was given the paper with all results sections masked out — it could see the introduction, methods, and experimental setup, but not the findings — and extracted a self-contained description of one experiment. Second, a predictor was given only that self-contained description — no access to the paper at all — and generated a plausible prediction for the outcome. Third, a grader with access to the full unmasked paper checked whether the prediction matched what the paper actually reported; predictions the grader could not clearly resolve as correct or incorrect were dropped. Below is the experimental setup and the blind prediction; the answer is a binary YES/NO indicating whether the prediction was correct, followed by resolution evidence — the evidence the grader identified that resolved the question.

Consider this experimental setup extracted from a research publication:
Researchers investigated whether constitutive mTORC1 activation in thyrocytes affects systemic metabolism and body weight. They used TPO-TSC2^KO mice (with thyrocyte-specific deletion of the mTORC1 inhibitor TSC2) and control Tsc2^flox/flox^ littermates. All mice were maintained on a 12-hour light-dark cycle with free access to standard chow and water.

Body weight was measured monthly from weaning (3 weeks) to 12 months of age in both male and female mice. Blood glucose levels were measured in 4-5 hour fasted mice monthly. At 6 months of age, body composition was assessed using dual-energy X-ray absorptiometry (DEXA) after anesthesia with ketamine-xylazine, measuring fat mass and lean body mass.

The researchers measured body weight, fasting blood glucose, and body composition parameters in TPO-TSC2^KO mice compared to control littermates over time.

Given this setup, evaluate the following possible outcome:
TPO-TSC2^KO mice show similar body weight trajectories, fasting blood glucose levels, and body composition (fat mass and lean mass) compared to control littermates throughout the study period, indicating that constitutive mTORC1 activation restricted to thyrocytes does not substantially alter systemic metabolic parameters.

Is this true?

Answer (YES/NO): NO